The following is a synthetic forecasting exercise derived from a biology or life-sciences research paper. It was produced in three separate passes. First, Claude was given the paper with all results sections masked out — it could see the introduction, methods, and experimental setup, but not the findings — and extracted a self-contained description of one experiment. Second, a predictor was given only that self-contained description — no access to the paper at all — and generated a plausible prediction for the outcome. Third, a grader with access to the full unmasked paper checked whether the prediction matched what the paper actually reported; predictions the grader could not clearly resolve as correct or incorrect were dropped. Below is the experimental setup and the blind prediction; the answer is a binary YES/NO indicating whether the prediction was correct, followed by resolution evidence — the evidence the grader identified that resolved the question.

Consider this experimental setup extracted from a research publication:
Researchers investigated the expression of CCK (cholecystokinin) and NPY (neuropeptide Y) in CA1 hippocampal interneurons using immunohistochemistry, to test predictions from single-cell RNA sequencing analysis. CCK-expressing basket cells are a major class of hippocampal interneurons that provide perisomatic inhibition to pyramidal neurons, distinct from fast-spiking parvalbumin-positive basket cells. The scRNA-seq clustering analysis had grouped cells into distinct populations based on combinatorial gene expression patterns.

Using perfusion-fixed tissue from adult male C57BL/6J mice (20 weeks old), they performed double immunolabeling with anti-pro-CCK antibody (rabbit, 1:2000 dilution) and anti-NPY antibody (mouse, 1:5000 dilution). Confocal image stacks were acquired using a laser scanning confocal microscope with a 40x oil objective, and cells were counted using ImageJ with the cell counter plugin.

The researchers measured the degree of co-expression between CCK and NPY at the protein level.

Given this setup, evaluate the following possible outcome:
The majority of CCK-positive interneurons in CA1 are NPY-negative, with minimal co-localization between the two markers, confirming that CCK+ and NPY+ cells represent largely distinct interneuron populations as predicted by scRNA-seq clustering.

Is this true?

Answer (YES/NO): NO